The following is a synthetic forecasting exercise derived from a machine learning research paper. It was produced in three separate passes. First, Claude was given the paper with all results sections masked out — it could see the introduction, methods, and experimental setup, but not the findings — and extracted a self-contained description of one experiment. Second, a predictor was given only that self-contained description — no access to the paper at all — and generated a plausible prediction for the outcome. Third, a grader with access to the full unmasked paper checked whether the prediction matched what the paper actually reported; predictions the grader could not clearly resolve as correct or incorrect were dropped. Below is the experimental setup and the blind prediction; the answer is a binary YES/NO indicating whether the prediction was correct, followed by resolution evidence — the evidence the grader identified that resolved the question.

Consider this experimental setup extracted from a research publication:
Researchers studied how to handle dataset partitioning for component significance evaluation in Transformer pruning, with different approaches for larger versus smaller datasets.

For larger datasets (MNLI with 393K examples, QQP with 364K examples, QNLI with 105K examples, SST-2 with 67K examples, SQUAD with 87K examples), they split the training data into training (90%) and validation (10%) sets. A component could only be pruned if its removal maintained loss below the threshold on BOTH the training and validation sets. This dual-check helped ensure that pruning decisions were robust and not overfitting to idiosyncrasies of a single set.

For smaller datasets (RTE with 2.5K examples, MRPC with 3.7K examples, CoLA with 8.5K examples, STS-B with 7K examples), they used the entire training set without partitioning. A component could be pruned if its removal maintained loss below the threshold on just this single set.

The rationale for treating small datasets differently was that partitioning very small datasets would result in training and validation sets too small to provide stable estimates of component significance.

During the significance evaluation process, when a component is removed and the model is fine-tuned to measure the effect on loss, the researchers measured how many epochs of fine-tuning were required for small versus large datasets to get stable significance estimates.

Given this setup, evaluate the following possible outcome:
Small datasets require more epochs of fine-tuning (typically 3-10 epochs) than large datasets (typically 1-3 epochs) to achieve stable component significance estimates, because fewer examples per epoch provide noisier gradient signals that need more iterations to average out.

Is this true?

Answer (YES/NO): YES